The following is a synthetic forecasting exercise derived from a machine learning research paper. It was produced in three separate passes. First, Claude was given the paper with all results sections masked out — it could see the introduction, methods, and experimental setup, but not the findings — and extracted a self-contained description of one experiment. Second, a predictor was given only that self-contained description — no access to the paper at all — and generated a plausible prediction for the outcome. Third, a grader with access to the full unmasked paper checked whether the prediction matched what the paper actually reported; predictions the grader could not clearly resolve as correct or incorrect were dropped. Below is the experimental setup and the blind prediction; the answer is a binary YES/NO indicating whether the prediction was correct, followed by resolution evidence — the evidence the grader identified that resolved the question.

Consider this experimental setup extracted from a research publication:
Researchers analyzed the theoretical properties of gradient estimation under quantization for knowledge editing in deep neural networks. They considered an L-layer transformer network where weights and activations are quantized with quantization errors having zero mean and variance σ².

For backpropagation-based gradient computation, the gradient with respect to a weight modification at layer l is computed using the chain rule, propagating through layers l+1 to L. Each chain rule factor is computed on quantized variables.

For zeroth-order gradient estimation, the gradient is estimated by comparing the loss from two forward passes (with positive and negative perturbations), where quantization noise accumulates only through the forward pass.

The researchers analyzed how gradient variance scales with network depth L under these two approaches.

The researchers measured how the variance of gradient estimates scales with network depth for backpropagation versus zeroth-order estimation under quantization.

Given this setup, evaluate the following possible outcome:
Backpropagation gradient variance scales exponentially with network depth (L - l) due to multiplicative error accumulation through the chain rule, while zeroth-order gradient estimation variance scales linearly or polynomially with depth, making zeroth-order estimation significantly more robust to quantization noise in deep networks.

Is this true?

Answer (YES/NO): NO